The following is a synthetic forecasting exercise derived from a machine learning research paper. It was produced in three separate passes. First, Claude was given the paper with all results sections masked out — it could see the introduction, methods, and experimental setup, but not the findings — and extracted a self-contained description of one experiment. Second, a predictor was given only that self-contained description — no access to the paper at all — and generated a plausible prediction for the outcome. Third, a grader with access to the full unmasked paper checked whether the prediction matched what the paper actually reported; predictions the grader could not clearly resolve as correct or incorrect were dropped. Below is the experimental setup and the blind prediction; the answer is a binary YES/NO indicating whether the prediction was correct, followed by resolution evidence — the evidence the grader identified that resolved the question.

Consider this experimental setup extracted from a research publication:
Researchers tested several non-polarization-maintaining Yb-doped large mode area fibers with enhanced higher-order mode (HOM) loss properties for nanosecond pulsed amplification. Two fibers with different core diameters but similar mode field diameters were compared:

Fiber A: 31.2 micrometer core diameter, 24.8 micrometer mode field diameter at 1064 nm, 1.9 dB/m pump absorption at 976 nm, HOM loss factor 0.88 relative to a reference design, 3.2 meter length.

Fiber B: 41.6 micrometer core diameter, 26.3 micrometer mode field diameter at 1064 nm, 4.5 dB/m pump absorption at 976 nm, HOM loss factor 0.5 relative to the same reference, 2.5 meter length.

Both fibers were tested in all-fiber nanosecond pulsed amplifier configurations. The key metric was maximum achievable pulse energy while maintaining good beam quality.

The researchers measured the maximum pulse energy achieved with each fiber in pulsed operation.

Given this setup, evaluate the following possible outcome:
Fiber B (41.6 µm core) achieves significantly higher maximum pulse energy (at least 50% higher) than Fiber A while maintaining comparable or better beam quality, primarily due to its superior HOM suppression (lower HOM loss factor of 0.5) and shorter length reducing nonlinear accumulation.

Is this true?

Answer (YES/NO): NO